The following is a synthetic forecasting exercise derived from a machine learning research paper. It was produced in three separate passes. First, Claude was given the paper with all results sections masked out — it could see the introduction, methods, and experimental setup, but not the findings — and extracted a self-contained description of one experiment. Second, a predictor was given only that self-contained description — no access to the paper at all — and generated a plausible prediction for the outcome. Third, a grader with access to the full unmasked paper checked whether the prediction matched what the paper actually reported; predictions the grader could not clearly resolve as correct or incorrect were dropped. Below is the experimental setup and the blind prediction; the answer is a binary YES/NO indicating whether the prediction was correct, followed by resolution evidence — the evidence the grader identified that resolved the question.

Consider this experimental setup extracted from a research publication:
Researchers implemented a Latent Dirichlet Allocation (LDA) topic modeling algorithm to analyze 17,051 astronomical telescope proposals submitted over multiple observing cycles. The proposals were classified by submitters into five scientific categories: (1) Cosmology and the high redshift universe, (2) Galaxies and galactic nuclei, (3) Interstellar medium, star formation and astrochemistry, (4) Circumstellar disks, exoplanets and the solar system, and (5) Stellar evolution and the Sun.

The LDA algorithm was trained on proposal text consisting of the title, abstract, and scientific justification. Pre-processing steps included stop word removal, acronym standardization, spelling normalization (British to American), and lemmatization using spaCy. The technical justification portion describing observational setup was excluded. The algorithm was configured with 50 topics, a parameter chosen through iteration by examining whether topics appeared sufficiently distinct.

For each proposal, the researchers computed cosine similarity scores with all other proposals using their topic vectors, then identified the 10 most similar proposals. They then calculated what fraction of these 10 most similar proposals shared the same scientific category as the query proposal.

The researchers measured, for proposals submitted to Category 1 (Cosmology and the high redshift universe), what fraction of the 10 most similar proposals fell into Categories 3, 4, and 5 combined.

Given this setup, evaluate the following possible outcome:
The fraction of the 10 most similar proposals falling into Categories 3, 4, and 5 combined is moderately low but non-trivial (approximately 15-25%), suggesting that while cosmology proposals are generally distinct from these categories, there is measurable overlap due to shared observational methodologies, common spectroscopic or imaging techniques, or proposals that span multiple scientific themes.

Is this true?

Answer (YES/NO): NO